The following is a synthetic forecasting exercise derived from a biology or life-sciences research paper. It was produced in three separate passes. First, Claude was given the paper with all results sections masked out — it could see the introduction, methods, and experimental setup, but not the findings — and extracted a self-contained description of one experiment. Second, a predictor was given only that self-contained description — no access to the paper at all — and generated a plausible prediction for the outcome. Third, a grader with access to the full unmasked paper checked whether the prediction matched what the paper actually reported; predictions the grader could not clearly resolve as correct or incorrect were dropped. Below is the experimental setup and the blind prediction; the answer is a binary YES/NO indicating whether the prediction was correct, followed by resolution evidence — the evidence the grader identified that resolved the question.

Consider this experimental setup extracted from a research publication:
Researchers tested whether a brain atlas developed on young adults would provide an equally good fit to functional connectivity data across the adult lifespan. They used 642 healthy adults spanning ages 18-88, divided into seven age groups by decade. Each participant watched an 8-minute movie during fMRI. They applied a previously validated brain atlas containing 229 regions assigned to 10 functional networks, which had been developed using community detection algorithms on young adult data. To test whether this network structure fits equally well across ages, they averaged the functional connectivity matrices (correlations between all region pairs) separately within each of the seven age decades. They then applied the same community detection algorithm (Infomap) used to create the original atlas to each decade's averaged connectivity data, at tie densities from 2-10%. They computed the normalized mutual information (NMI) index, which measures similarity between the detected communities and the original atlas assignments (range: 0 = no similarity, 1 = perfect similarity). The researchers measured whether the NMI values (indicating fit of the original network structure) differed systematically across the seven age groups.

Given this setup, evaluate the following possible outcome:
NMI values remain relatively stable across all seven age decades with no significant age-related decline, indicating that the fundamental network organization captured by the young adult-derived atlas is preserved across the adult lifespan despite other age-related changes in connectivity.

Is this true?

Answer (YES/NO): YES